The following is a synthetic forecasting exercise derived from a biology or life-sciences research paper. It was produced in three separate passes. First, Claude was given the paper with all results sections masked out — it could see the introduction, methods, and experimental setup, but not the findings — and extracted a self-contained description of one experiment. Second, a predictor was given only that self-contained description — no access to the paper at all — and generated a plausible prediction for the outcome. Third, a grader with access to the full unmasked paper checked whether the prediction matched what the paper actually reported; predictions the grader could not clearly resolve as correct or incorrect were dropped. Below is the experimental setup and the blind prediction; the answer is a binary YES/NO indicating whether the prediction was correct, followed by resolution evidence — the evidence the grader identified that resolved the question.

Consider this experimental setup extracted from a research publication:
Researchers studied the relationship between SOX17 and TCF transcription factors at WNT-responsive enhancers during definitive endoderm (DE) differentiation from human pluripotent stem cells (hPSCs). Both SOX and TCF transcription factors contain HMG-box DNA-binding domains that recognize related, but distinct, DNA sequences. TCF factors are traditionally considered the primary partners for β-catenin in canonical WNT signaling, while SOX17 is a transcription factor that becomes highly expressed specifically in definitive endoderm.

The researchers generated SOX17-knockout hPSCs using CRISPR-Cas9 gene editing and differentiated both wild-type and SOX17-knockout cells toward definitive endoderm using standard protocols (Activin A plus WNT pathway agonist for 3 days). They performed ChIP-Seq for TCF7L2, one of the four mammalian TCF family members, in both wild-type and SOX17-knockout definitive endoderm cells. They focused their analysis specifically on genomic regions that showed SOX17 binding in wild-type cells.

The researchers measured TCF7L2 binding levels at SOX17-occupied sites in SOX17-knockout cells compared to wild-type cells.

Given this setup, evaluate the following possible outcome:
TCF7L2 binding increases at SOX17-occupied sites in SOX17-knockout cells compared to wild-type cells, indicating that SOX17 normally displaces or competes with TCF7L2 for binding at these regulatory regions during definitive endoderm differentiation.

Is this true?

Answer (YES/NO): YES